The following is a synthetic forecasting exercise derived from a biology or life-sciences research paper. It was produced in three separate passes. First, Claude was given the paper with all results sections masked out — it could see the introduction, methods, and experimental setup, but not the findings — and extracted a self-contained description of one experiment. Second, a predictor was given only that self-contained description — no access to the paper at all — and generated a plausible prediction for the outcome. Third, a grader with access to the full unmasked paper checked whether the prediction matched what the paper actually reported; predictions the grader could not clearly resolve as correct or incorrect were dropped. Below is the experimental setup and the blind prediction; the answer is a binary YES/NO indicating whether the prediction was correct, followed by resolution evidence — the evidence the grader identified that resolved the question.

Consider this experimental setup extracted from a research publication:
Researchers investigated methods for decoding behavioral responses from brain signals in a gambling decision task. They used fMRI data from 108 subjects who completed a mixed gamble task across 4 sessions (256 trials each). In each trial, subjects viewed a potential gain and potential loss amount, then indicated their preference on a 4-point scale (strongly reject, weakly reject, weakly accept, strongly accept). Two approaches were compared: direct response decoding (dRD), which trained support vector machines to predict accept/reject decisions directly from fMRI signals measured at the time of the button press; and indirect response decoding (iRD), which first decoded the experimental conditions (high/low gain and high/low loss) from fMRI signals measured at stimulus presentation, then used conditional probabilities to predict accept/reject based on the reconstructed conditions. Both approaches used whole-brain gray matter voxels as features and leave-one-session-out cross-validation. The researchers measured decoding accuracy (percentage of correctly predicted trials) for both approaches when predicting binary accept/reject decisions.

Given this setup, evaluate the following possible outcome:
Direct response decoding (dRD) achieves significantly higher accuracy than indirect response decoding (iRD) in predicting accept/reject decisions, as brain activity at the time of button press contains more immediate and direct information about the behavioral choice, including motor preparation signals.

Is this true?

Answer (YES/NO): NO